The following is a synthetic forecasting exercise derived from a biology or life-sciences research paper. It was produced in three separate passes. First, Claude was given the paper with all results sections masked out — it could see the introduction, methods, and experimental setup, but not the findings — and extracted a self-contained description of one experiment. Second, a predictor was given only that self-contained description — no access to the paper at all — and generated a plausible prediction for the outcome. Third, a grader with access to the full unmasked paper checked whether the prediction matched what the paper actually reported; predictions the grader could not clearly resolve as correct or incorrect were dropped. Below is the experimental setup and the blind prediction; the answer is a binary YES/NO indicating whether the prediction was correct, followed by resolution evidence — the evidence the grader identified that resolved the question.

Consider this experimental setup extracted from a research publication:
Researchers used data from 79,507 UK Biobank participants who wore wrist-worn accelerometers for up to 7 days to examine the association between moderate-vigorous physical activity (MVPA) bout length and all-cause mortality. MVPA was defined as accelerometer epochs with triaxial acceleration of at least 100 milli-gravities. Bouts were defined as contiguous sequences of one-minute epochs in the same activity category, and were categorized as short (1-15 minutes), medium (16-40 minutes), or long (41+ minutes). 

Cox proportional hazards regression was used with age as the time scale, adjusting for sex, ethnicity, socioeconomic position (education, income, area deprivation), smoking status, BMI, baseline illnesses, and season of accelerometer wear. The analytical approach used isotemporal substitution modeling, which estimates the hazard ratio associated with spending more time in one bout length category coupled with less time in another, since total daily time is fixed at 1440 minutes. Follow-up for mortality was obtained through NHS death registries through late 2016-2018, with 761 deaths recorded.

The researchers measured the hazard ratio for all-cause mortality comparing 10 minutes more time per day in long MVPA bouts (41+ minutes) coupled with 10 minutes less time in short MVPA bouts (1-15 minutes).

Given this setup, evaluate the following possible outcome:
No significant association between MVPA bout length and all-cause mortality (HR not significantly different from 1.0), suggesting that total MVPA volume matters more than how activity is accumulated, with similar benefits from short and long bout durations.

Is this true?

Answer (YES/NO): YES